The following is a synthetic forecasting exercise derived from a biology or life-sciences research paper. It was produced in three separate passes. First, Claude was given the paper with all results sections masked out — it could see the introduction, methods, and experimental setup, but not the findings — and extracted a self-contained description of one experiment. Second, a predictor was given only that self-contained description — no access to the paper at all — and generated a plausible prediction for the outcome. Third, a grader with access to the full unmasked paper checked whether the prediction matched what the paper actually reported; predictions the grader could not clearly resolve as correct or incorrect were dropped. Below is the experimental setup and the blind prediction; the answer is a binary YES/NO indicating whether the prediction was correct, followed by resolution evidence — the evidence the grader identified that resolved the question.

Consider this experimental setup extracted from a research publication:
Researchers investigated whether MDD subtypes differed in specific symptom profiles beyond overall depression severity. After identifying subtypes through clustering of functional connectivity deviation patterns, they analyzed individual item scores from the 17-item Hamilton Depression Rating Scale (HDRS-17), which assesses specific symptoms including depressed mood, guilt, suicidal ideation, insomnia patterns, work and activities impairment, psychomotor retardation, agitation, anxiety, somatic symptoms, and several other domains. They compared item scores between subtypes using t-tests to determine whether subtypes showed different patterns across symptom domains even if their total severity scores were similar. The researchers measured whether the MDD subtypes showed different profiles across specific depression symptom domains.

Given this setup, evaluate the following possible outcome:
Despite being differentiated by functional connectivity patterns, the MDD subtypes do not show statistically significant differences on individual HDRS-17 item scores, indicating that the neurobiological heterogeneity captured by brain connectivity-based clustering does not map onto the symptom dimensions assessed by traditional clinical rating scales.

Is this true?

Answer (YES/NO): NO